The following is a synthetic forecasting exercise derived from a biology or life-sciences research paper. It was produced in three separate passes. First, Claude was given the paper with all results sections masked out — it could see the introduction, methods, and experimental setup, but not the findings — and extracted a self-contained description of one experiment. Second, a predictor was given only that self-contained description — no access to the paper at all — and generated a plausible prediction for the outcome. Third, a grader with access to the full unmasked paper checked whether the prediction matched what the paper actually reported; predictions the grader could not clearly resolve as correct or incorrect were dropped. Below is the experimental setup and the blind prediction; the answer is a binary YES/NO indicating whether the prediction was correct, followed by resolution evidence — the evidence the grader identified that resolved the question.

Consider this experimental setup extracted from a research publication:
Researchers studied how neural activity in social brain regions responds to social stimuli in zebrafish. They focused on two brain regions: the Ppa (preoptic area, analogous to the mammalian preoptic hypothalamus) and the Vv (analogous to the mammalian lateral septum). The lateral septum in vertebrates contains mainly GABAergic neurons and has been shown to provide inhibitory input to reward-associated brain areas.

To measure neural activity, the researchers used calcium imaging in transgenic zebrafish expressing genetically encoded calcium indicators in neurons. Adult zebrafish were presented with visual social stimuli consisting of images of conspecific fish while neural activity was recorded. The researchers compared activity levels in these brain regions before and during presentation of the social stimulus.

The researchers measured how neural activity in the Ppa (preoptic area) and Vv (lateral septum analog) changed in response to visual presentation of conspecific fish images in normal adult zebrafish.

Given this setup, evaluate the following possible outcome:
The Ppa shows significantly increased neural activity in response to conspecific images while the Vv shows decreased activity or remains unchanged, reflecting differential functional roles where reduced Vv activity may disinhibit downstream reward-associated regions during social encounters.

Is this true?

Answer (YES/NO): YES